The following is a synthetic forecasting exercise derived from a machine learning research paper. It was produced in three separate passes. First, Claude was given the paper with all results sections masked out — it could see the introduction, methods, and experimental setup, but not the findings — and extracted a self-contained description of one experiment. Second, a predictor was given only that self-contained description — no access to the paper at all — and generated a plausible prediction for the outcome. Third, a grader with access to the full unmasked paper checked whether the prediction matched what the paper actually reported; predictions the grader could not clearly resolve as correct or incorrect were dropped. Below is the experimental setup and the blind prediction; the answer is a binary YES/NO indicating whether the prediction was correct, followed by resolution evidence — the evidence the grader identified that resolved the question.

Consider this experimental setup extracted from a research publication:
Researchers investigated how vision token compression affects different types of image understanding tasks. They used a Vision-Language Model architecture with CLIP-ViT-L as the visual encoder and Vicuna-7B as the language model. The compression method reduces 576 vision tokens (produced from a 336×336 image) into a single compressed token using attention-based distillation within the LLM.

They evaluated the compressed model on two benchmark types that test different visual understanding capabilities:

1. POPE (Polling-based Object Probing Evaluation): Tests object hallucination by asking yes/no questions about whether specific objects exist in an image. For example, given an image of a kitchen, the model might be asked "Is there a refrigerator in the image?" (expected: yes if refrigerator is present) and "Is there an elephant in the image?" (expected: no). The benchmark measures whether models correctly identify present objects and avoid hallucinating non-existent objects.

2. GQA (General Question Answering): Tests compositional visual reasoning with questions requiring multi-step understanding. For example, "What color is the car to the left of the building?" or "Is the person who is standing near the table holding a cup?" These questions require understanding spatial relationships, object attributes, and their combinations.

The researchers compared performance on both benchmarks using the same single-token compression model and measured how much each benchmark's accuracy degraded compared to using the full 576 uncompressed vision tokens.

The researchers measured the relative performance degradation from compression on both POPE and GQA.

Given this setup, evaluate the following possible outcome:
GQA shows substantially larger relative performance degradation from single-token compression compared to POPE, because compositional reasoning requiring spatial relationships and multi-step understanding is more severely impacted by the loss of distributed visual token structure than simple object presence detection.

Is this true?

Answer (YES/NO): YES